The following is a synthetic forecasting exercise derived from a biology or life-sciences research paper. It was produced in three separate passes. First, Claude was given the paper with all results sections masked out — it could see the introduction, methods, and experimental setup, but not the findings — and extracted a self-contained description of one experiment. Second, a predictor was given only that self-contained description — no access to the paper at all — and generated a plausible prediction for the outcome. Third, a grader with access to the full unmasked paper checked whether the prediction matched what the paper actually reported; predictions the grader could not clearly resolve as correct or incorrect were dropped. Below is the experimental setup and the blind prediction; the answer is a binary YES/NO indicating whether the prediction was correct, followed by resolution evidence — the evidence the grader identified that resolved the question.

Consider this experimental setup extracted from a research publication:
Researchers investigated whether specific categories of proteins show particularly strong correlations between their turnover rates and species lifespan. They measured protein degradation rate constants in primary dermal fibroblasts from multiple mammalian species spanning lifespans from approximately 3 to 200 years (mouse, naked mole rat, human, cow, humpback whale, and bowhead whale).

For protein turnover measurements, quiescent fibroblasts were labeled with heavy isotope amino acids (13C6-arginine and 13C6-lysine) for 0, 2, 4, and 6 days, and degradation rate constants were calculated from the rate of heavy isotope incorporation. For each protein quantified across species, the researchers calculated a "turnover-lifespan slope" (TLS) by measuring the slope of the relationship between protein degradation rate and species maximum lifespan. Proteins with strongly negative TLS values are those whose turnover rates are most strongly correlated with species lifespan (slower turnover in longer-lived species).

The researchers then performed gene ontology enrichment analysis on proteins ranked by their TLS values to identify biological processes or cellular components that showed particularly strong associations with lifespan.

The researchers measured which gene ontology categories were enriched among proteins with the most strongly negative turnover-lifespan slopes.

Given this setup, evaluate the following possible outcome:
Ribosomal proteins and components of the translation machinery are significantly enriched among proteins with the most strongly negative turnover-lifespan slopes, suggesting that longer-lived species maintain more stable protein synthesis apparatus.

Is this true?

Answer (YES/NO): YES